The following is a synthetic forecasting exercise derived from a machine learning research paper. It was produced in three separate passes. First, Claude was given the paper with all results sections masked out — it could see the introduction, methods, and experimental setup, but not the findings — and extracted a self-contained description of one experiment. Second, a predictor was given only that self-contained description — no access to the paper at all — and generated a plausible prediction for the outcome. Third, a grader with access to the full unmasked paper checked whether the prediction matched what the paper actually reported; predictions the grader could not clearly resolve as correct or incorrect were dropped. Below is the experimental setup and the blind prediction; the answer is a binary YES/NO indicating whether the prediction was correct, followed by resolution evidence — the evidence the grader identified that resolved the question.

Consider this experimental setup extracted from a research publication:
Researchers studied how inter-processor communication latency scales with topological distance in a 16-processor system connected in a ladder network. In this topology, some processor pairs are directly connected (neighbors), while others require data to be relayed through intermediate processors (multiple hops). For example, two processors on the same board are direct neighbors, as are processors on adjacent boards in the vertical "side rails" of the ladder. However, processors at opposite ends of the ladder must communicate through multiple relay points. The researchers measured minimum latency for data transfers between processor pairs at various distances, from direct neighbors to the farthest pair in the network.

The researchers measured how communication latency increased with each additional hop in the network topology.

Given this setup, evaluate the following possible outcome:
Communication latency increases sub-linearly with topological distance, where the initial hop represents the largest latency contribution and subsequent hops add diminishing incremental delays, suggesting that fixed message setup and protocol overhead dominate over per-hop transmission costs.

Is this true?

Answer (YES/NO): NO